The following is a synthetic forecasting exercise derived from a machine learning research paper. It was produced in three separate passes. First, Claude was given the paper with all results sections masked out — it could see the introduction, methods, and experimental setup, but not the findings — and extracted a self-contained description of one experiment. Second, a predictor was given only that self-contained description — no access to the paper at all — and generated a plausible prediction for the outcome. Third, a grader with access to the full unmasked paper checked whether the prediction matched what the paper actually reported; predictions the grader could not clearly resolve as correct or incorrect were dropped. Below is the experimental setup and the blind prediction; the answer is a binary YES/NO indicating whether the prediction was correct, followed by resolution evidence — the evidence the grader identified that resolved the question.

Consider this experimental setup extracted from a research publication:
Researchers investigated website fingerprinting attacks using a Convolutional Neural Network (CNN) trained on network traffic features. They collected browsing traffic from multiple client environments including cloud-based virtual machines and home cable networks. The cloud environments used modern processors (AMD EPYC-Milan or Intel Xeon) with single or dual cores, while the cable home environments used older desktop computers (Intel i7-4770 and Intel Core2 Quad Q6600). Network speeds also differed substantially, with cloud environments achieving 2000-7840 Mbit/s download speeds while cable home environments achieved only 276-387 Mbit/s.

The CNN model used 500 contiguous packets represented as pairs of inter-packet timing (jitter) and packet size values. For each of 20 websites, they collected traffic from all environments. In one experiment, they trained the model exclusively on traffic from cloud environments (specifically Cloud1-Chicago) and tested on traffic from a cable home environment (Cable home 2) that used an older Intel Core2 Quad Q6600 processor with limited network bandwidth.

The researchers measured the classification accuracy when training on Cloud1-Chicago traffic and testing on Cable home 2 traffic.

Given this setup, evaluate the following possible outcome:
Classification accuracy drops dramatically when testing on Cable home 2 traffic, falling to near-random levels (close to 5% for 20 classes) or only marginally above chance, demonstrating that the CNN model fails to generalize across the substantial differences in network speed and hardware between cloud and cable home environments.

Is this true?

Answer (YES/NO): NO